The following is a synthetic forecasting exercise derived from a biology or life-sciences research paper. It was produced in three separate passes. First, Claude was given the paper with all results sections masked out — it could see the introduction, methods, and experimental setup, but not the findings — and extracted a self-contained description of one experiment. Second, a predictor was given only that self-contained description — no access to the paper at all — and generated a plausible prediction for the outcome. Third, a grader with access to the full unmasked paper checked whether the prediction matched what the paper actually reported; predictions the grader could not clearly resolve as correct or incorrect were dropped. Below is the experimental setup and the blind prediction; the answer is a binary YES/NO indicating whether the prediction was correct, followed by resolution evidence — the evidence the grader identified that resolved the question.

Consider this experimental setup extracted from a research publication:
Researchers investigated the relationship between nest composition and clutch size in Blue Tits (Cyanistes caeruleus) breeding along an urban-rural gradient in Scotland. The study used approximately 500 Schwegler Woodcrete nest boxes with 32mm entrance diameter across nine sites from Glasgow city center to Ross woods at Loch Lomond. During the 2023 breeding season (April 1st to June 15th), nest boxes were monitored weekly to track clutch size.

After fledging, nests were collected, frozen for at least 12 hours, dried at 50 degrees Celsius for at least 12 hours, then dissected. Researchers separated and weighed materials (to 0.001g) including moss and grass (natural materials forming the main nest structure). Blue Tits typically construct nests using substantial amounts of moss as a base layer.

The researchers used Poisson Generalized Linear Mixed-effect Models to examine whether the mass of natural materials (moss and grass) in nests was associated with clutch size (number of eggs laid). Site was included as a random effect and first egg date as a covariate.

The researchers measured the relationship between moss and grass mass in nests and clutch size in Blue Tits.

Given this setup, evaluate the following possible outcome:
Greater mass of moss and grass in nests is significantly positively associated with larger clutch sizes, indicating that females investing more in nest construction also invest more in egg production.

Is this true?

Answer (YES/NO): NO